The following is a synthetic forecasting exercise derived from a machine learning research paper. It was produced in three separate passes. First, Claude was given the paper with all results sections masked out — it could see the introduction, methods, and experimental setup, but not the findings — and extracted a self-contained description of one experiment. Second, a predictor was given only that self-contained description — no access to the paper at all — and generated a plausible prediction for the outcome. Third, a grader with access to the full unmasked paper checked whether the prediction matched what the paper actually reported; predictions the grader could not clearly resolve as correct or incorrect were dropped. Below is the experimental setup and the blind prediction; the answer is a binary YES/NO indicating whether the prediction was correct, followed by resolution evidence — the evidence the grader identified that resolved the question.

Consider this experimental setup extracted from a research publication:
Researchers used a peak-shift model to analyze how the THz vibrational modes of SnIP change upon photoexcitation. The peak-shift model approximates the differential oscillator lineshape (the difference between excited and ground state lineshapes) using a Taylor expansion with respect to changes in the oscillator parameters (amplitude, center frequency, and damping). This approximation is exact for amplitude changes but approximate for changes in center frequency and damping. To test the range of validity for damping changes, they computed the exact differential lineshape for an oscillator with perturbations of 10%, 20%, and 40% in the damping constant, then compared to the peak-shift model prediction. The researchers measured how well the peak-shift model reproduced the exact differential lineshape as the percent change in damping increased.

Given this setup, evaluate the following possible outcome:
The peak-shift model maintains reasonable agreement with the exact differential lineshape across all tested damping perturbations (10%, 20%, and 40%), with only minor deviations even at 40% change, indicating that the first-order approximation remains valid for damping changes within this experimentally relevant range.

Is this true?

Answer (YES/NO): NO